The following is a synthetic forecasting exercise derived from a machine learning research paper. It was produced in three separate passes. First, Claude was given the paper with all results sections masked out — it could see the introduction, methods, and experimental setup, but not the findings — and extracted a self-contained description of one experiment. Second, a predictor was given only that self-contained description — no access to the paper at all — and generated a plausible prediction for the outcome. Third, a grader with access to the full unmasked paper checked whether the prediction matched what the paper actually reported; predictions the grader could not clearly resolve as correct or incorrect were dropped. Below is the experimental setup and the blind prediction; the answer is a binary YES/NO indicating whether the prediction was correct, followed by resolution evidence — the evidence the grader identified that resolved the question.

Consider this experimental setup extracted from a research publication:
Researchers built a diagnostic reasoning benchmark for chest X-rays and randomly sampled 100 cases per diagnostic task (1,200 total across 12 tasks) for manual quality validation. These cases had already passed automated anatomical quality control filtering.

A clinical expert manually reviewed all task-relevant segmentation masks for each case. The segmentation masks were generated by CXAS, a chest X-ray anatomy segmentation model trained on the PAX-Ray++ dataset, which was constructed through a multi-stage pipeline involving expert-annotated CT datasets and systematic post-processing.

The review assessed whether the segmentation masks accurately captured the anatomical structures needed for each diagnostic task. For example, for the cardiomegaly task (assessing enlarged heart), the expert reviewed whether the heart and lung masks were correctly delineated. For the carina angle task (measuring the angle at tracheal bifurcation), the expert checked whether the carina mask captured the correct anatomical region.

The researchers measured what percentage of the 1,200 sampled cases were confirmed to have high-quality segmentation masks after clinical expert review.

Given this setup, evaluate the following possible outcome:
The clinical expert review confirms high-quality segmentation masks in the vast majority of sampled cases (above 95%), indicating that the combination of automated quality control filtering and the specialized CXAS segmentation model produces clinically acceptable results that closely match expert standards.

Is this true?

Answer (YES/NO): YES